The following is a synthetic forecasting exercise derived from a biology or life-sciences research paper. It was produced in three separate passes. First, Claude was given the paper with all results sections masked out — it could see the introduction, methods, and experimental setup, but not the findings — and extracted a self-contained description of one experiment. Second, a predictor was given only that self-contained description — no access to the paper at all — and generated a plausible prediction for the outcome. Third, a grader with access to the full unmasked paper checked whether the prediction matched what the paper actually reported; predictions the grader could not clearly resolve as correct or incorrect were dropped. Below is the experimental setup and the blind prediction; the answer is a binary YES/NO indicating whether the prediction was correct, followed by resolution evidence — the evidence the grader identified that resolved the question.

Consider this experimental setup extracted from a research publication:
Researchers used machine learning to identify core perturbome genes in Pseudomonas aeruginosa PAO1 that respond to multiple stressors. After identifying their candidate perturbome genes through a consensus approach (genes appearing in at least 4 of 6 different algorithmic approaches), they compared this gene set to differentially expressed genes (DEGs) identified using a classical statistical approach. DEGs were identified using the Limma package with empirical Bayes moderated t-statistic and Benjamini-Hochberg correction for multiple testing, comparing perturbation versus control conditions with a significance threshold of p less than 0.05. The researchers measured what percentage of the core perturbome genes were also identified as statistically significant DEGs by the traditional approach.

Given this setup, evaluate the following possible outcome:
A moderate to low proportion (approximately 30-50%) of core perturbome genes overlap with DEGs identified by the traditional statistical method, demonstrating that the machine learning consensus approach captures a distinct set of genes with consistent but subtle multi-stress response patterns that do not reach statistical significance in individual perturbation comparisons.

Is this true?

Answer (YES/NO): NO